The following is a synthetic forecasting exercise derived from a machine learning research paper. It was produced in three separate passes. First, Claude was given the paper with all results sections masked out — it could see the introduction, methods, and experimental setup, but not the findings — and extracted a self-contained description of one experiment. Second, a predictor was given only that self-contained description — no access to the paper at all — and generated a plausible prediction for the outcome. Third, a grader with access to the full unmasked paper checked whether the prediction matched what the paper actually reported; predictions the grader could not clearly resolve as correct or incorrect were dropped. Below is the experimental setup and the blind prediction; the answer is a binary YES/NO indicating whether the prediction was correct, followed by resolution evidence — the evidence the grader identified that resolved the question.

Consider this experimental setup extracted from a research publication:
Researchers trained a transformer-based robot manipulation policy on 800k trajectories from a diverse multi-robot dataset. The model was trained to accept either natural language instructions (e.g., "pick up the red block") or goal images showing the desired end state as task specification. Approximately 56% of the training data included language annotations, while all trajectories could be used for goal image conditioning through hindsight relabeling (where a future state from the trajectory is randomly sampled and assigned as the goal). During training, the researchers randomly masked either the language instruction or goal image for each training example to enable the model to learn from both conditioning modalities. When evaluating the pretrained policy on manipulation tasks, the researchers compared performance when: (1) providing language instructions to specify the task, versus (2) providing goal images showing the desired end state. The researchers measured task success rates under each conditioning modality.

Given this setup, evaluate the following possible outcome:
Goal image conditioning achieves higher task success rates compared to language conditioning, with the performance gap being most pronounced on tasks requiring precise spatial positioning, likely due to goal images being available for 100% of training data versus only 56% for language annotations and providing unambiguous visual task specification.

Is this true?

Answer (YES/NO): NO